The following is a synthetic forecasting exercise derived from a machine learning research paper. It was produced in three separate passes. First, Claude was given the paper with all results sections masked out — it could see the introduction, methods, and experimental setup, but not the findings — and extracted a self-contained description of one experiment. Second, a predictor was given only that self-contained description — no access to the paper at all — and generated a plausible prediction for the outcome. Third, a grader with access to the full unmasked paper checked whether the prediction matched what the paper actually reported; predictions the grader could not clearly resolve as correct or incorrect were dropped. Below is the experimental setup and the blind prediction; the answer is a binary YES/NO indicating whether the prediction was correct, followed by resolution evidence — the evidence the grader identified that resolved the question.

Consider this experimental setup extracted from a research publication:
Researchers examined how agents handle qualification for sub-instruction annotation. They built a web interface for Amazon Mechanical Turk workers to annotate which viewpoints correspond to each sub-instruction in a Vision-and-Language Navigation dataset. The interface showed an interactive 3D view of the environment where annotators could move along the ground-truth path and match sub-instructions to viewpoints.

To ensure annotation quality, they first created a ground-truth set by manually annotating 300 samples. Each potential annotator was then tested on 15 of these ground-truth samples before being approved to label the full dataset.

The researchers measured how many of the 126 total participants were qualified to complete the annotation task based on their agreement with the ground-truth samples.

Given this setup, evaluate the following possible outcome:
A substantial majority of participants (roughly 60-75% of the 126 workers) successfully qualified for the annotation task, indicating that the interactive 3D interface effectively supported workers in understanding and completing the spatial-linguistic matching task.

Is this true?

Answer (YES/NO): NO